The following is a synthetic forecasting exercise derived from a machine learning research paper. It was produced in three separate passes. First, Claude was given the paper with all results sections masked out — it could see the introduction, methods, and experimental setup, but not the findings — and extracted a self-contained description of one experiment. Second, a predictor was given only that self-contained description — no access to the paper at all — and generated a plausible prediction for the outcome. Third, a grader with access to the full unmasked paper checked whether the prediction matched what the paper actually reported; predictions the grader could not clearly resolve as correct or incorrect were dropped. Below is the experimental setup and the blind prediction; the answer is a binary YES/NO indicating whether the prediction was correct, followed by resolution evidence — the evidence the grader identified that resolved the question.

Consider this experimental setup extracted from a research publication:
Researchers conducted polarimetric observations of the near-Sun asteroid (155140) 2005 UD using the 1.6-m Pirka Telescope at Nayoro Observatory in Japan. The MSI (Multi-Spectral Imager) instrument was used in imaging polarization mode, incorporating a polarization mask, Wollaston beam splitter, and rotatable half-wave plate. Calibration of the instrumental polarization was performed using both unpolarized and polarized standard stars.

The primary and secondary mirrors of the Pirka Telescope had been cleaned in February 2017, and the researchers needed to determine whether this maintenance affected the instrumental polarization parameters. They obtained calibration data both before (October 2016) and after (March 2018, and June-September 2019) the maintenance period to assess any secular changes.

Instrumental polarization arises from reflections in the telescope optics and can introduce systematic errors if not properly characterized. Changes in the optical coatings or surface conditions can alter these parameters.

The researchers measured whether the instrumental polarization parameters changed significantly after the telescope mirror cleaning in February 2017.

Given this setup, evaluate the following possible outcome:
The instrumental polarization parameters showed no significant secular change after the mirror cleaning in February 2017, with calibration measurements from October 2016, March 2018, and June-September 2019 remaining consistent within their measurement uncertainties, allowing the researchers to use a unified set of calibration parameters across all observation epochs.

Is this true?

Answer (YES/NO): NO